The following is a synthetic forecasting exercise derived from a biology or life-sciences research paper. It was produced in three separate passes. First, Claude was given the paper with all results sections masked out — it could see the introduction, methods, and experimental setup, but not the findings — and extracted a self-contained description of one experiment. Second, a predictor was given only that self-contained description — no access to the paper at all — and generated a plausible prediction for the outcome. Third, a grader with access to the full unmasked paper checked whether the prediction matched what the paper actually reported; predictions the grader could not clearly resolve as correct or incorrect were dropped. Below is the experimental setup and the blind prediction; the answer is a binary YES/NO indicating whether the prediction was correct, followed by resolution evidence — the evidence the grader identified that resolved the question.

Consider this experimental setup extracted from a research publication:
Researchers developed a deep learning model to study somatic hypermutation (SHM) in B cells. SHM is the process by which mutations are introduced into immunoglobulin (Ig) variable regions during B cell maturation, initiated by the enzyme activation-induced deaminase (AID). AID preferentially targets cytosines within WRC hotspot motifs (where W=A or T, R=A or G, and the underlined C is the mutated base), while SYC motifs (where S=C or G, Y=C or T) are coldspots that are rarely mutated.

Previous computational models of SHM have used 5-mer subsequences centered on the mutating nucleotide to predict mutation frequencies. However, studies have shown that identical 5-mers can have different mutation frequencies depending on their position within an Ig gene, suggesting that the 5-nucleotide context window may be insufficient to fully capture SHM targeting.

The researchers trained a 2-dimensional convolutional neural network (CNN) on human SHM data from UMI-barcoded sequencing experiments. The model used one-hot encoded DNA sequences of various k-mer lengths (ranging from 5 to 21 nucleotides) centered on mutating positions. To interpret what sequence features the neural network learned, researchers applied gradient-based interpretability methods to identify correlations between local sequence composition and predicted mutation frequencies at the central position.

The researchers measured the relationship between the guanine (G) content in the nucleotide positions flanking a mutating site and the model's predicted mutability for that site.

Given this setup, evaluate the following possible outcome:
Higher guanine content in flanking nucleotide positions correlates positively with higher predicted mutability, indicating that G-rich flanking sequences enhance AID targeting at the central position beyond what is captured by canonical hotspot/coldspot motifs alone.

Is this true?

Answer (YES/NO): NO